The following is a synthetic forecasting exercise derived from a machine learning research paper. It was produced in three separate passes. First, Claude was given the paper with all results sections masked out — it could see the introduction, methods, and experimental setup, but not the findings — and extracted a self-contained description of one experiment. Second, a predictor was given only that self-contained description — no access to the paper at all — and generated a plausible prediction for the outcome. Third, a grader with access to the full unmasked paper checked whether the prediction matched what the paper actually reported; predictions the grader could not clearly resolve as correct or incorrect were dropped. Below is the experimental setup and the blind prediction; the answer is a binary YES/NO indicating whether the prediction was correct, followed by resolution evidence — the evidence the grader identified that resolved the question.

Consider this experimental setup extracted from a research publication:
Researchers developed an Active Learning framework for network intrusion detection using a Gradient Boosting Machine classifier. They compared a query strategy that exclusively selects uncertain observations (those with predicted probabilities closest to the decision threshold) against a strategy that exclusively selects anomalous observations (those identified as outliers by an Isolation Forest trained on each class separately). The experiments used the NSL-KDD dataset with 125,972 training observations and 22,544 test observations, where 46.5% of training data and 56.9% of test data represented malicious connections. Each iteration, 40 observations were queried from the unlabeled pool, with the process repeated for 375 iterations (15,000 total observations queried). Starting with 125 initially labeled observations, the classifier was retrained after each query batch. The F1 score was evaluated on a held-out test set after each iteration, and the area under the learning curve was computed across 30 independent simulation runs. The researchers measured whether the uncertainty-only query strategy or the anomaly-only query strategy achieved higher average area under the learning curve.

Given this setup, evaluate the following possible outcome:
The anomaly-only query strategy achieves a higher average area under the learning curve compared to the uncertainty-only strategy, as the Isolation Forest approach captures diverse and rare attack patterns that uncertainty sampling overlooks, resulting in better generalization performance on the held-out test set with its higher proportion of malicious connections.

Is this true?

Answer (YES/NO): NO